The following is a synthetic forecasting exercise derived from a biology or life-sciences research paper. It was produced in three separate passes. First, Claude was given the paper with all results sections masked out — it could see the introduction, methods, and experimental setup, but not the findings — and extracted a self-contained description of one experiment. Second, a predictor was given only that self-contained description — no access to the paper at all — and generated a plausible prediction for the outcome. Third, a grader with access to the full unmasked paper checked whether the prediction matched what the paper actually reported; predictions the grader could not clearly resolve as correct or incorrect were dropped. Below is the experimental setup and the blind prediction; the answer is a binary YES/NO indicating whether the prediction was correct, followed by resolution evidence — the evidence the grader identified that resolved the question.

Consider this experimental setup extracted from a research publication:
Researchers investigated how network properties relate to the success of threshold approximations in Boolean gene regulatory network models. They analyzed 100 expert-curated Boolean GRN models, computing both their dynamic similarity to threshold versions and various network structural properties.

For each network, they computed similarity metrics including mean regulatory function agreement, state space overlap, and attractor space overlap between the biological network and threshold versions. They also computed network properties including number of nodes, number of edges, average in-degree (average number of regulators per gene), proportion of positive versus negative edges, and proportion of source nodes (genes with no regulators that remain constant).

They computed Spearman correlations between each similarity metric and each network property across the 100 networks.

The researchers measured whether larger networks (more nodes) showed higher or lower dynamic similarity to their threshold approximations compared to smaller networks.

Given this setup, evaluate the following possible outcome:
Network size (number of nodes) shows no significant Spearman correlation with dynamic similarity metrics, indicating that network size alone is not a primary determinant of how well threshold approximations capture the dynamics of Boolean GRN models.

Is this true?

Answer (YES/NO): NO